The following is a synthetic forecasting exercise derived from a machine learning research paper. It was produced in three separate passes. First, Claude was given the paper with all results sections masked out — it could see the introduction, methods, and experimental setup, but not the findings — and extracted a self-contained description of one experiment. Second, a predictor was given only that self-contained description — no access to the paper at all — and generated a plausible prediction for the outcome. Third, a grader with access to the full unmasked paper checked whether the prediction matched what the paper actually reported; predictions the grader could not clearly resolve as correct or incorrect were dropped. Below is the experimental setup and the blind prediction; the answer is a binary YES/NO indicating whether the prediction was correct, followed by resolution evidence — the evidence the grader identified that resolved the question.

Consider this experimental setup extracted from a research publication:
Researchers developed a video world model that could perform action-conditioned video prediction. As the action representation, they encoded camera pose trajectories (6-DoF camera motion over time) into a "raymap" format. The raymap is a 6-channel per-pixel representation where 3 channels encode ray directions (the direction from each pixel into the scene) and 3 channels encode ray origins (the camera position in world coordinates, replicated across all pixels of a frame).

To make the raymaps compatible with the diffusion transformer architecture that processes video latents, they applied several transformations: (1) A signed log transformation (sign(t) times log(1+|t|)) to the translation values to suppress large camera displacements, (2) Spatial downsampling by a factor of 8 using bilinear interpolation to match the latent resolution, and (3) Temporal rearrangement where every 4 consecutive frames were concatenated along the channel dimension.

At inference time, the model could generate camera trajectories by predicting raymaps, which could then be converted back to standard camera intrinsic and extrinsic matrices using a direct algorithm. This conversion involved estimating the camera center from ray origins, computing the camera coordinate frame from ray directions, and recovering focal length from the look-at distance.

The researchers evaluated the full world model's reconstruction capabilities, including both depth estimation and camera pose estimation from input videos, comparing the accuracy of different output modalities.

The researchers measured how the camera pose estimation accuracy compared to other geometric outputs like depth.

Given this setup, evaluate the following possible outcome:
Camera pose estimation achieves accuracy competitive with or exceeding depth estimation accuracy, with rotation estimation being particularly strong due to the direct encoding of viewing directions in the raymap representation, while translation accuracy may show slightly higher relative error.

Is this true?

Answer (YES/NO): NO